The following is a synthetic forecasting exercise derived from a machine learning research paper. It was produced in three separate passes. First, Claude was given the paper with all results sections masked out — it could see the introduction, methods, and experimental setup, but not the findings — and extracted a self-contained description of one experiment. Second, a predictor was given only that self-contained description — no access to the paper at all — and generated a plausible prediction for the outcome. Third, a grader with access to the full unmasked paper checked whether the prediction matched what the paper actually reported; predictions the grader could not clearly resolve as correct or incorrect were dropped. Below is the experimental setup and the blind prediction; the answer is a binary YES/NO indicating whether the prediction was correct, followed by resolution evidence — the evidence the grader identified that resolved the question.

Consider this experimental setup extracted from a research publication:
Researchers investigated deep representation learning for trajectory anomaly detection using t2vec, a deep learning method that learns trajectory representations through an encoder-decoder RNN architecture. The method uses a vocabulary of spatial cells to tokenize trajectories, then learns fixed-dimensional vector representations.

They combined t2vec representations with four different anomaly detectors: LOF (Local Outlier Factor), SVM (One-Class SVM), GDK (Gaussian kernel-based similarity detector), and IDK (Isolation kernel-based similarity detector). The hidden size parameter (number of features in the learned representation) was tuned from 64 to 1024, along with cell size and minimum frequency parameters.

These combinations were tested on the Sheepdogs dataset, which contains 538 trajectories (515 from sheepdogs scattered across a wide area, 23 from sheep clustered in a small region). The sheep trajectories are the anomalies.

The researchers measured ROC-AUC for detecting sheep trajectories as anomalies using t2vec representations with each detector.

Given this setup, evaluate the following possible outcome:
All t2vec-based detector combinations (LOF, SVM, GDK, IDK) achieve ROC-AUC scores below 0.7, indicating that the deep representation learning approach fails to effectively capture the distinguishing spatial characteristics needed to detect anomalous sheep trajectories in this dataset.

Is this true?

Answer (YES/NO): NO